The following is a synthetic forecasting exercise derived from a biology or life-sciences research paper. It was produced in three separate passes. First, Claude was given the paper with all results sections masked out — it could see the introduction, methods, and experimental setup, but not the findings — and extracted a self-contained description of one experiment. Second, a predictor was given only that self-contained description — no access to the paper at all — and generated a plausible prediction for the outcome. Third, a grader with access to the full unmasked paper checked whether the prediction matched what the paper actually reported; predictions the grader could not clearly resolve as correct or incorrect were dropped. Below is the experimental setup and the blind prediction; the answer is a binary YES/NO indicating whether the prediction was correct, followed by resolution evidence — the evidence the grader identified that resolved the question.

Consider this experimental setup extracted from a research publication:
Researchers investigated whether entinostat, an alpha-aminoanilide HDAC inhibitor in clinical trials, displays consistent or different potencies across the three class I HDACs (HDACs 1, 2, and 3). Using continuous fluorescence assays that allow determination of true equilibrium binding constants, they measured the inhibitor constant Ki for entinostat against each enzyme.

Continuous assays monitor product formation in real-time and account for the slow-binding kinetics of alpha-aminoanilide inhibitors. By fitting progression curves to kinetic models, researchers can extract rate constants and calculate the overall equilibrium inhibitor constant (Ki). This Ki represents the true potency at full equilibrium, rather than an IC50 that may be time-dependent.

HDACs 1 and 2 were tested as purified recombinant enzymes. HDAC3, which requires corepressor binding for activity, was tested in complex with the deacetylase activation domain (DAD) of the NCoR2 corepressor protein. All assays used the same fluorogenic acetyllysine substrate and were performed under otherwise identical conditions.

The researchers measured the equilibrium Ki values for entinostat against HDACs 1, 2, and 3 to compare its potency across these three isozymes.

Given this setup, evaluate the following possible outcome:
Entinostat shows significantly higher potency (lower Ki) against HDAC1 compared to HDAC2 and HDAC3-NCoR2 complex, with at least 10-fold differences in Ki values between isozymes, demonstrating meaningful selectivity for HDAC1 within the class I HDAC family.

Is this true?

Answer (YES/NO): NO